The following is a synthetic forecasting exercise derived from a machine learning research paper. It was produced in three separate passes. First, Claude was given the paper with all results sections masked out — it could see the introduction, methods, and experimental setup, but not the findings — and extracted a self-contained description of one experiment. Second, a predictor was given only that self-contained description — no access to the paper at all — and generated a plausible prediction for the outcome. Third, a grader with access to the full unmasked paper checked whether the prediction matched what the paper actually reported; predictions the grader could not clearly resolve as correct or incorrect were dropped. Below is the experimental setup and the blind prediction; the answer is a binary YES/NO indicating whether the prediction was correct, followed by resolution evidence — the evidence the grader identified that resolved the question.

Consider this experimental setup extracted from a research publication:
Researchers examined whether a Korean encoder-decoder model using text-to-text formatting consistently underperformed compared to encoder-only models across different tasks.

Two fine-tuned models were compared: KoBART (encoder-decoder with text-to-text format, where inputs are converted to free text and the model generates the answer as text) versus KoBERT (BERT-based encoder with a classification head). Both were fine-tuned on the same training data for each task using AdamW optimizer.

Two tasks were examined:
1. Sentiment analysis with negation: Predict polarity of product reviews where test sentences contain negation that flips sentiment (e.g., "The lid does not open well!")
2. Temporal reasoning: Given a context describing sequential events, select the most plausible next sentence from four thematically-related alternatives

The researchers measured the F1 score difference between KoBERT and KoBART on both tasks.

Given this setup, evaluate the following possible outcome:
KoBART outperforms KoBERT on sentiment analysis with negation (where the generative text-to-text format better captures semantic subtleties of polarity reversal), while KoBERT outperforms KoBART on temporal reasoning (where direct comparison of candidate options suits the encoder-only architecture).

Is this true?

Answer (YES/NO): YES